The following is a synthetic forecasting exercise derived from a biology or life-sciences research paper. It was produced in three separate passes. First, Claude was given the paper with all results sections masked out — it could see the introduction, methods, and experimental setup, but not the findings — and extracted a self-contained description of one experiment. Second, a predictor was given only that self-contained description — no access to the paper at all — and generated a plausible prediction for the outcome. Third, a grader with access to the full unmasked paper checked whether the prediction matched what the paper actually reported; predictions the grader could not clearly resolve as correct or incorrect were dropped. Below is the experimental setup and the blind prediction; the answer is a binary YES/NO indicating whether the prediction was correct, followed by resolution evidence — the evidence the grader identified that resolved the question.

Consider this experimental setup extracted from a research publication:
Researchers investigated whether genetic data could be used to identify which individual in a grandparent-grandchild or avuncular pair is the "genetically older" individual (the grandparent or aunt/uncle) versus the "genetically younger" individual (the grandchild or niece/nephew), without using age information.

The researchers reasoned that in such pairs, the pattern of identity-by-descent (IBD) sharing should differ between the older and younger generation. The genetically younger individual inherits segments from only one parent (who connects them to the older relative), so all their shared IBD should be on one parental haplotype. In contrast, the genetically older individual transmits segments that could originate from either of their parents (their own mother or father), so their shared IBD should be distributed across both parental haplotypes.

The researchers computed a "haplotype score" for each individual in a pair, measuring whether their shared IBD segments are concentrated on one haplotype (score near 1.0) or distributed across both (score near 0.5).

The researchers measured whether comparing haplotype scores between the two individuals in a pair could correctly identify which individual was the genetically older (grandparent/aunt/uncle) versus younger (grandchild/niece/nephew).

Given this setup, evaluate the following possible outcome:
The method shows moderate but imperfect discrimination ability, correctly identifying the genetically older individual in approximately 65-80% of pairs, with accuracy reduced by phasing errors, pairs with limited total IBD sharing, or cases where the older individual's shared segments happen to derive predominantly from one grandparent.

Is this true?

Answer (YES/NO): NO